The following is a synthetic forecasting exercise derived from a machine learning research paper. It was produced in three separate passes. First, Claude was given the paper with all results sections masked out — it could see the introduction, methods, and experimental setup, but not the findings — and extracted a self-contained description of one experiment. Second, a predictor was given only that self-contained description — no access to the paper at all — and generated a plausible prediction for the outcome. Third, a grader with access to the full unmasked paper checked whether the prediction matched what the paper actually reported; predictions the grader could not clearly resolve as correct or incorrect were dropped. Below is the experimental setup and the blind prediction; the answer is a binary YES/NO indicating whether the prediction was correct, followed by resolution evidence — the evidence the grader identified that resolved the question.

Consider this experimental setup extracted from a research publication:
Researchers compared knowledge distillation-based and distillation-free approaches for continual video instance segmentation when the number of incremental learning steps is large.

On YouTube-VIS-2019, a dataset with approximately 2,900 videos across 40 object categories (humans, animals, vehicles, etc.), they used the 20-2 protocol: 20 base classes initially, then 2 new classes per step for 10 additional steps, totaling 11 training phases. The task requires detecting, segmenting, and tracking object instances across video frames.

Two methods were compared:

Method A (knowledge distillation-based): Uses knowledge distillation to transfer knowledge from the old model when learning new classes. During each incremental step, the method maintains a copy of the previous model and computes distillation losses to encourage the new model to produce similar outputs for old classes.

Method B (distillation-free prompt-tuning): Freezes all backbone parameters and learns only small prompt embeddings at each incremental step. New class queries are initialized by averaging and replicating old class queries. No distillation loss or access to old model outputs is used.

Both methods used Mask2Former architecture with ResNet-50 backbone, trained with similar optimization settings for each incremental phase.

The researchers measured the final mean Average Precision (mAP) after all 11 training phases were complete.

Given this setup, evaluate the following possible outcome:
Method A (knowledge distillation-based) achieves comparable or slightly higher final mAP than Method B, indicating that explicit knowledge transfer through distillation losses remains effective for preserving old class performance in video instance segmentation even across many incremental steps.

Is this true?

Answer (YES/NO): NO